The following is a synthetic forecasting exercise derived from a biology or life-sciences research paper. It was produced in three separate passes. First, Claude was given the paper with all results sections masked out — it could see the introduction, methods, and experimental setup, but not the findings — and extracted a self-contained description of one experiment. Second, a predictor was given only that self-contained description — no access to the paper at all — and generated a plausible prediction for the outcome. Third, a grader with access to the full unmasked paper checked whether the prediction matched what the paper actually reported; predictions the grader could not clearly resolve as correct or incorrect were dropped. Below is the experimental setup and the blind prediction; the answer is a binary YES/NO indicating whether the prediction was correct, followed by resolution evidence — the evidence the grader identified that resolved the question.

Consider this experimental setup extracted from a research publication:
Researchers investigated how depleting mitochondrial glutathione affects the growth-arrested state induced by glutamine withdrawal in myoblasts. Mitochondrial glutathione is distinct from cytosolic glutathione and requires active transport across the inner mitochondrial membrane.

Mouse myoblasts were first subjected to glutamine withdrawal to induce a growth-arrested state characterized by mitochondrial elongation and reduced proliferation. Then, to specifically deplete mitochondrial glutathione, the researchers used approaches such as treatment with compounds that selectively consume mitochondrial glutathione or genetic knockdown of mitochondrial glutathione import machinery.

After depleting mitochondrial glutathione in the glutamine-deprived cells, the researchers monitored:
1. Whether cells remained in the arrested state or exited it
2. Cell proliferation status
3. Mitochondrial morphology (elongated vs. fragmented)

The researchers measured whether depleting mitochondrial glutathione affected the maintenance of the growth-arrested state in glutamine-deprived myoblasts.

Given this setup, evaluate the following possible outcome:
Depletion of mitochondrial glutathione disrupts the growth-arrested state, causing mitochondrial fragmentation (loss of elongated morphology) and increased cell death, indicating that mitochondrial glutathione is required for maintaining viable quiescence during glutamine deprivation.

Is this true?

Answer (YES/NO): NO